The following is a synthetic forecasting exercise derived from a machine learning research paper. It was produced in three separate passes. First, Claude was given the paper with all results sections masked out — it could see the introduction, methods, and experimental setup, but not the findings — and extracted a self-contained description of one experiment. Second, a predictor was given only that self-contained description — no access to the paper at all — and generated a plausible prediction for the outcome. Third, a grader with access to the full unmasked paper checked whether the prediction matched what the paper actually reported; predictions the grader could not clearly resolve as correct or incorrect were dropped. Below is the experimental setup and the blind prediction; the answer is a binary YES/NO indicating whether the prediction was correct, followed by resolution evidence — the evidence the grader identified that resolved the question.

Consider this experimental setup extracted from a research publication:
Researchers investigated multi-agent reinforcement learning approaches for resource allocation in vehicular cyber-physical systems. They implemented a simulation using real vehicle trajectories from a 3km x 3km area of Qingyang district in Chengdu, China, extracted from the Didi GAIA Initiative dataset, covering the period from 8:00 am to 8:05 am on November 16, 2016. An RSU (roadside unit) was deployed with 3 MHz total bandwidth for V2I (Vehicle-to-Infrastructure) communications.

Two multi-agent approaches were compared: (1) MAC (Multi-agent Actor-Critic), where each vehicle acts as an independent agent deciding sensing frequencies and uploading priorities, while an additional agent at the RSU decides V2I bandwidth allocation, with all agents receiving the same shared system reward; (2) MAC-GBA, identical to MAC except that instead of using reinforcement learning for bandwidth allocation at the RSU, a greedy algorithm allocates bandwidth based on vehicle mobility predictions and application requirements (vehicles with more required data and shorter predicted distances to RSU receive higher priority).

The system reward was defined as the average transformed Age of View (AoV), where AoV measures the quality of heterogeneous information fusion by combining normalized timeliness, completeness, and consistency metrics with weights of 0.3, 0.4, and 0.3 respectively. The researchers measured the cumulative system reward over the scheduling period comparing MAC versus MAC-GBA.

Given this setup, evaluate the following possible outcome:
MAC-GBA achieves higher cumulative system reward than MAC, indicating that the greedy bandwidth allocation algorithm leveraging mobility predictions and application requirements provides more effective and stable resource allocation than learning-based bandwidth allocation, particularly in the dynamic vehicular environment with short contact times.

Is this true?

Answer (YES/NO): YES